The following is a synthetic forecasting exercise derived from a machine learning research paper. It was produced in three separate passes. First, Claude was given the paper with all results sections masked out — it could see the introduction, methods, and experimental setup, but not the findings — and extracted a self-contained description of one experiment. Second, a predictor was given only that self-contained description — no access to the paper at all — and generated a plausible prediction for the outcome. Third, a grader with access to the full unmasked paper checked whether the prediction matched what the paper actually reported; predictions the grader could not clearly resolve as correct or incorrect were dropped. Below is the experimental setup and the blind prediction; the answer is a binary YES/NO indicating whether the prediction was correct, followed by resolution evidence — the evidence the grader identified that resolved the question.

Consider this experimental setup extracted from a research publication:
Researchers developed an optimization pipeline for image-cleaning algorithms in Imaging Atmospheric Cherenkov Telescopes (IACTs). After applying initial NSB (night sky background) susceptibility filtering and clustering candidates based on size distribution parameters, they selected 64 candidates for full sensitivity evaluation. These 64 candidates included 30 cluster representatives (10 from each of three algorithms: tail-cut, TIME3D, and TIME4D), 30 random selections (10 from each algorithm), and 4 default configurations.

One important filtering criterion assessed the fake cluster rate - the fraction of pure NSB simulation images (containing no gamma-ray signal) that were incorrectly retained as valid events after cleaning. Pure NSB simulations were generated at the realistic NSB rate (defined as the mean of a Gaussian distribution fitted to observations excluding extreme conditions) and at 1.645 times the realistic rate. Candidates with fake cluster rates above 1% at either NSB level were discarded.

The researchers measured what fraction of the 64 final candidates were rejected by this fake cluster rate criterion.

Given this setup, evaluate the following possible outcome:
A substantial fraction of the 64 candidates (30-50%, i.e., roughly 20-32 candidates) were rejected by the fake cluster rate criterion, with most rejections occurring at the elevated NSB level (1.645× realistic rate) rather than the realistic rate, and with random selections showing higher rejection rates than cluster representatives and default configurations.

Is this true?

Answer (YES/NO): NO